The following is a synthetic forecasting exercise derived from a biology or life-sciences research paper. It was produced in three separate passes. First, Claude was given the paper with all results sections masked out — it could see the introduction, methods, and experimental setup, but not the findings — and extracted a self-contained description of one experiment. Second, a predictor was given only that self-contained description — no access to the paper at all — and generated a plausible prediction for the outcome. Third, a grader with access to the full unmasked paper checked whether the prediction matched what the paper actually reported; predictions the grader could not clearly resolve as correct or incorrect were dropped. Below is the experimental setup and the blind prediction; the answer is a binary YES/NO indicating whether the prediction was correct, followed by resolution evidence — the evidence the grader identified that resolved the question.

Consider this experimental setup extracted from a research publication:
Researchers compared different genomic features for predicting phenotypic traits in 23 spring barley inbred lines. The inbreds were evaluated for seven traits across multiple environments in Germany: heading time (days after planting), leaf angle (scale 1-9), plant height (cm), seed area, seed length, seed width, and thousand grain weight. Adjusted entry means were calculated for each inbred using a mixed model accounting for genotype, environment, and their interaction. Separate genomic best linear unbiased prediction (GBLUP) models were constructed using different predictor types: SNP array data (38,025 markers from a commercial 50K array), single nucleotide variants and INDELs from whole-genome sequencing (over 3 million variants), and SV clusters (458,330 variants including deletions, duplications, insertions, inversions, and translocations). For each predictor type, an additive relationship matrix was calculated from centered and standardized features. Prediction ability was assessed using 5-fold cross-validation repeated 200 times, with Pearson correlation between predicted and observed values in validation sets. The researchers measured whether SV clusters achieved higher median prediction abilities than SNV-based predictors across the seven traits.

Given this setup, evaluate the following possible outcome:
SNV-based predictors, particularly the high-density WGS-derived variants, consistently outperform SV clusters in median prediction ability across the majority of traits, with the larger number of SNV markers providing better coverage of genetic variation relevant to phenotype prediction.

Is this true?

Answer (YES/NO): NO